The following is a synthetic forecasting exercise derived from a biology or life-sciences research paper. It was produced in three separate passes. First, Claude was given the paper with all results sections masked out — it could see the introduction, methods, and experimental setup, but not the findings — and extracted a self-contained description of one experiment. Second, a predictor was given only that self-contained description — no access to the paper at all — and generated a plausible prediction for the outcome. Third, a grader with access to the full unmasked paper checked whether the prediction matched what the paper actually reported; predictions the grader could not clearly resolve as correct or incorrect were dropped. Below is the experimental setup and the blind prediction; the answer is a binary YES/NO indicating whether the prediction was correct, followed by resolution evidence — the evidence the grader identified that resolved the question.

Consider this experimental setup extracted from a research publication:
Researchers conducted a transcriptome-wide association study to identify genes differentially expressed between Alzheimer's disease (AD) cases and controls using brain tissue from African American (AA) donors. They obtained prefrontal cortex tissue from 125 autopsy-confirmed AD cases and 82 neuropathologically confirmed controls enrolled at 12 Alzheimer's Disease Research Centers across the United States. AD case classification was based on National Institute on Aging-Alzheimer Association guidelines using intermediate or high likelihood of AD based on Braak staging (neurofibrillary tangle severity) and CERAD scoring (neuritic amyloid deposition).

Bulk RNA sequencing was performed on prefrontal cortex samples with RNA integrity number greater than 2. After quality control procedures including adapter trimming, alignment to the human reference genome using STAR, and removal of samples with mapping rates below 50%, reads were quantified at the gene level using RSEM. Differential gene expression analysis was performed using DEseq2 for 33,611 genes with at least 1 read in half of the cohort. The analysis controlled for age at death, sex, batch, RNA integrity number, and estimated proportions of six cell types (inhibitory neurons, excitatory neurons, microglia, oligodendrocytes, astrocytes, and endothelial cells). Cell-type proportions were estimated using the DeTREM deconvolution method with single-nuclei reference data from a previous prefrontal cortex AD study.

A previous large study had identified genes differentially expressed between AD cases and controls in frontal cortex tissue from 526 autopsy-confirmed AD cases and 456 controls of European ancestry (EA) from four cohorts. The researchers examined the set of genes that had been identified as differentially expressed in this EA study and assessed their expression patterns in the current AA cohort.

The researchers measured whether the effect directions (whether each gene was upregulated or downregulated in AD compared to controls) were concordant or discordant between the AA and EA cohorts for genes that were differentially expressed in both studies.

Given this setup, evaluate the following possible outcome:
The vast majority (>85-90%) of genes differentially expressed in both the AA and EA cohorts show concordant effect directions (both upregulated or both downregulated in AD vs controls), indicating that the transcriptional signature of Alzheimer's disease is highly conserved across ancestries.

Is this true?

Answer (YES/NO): YES